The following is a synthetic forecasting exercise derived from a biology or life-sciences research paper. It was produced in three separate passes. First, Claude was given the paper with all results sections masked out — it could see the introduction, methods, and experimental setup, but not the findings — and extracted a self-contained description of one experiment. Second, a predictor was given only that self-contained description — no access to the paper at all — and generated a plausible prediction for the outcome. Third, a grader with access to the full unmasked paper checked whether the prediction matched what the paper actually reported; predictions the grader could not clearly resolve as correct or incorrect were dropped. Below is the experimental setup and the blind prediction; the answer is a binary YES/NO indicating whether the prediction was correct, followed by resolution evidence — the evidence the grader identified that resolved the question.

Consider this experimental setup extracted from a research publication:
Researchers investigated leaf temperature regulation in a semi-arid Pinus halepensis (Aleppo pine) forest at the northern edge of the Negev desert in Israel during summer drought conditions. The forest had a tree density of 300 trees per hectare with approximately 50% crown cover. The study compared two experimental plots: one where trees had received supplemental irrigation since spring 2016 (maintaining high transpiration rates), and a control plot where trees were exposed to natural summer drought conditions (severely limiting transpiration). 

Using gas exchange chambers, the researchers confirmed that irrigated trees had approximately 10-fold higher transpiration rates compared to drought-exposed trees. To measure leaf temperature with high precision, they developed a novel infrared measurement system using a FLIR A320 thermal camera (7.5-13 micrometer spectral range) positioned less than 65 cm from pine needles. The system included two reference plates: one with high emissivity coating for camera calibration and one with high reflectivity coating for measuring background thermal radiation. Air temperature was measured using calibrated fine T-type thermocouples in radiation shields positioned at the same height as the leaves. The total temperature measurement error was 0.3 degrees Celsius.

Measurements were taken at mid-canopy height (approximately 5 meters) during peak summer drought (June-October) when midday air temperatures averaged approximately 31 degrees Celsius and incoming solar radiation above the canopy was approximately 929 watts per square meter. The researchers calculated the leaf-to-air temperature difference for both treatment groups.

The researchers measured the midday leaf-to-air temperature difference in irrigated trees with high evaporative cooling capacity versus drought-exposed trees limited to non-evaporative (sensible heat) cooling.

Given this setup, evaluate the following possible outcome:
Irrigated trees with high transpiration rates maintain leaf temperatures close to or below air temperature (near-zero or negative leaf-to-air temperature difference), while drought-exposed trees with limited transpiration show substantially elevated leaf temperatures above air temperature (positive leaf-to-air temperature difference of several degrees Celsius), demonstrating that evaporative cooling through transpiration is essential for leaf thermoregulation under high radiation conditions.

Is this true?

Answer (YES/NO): NO